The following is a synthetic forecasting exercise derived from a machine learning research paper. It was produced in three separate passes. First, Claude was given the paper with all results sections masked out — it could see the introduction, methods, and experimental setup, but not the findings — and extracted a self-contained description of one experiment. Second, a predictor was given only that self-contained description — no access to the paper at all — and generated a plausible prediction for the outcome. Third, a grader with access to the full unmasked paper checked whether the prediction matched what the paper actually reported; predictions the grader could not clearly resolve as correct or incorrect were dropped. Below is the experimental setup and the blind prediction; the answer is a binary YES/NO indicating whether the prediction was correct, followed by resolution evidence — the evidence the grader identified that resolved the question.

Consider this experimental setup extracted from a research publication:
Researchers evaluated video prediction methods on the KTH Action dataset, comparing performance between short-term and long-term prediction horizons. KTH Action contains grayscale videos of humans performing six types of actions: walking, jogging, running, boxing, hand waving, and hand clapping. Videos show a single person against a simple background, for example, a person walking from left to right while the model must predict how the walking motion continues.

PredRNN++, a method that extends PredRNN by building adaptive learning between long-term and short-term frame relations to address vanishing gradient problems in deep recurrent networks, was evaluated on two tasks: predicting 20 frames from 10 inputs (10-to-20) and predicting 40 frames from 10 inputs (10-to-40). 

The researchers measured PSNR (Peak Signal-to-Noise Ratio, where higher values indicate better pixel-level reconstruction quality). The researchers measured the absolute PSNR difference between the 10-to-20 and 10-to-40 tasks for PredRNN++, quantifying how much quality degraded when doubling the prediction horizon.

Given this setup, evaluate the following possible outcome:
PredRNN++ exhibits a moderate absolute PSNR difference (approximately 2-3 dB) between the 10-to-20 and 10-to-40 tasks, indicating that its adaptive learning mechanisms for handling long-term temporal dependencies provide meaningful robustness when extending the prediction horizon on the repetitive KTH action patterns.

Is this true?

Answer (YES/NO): NO